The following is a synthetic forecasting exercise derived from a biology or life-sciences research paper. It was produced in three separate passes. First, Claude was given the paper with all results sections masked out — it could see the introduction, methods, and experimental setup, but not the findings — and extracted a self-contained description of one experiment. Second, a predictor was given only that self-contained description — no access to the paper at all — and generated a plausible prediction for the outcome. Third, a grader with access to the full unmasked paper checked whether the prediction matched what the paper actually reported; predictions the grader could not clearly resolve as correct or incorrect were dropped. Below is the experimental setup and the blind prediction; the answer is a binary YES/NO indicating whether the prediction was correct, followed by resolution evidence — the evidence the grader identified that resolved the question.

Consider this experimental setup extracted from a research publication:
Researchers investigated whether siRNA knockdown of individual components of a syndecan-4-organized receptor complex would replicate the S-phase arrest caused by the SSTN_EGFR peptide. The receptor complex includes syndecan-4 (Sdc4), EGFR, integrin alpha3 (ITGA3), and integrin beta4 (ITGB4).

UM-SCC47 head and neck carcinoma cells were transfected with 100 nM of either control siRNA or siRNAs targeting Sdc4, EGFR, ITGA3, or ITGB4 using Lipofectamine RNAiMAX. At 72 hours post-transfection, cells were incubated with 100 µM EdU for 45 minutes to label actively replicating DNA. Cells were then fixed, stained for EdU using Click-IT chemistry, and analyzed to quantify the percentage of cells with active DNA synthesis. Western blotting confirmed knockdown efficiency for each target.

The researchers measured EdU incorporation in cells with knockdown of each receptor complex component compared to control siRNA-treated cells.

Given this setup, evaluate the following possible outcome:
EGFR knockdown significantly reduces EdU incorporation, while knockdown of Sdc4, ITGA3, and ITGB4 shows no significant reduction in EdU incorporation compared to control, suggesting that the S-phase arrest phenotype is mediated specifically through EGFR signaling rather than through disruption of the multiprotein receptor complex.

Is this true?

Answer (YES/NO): NO